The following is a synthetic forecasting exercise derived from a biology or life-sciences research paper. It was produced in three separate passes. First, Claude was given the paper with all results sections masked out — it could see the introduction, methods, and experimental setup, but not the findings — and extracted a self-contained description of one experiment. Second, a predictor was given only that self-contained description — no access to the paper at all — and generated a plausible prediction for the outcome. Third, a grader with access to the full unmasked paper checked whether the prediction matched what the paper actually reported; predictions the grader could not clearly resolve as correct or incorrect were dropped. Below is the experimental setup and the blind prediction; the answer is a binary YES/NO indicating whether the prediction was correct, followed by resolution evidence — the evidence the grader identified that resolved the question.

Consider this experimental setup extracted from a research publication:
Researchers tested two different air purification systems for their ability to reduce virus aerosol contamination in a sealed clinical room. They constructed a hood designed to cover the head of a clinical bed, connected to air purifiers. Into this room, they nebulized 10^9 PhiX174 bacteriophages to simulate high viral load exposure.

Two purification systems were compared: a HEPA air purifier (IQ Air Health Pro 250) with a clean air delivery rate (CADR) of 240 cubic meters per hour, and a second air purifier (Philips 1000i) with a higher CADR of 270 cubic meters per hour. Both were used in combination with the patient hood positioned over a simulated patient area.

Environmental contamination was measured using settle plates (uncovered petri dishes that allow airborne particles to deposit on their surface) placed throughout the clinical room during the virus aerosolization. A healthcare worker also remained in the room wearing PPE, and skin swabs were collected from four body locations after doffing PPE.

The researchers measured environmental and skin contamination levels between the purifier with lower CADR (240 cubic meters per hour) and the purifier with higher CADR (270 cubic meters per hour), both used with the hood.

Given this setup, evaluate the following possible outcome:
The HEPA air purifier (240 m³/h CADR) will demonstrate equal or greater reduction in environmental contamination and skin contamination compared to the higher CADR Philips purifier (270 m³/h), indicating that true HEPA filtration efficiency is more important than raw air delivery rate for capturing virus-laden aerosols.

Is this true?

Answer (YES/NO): YES